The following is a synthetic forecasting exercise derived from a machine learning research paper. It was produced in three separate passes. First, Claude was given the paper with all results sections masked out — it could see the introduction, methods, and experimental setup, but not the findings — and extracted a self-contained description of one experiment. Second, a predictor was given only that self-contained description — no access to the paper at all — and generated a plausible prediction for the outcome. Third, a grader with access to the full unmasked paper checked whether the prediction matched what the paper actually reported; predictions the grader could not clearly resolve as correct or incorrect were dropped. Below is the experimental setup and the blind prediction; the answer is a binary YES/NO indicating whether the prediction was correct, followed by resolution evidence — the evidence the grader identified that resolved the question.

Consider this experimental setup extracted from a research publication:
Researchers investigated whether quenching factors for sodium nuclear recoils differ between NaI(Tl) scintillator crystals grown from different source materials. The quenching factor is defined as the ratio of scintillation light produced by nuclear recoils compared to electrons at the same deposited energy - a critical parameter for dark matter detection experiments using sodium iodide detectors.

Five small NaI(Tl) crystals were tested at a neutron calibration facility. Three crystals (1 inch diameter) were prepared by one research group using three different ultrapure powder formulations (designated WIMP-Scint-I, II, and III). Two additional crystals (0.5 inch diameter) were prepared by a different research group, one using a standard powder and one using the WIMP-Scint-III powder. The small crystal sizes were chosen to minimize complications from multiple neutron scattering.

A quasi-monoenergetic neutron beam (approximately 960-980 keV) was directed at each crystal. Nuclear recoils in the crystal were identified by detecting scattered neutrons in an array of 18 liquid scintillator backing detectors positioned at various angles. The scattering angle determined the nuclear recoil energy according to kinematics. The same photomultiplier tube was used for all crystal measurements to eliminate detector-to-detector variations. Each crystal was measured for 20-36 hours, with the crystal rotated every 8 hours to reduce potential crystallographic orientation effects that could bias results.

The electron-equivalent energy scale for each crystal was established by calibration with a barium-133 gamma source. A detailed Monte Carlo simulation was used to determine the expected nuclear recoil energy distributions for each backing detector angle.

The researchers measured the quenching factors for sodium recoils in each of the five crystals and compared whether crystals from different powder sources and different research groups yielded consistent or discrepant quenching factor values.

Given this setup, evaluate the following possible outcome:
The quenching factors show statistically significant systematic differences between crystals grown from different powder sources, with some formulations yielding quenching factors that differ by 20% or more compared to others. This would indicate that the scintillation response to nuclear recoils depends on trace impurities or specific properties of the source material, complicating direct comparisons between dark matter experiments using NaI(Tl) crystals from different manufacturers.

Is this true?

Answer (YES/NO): NO